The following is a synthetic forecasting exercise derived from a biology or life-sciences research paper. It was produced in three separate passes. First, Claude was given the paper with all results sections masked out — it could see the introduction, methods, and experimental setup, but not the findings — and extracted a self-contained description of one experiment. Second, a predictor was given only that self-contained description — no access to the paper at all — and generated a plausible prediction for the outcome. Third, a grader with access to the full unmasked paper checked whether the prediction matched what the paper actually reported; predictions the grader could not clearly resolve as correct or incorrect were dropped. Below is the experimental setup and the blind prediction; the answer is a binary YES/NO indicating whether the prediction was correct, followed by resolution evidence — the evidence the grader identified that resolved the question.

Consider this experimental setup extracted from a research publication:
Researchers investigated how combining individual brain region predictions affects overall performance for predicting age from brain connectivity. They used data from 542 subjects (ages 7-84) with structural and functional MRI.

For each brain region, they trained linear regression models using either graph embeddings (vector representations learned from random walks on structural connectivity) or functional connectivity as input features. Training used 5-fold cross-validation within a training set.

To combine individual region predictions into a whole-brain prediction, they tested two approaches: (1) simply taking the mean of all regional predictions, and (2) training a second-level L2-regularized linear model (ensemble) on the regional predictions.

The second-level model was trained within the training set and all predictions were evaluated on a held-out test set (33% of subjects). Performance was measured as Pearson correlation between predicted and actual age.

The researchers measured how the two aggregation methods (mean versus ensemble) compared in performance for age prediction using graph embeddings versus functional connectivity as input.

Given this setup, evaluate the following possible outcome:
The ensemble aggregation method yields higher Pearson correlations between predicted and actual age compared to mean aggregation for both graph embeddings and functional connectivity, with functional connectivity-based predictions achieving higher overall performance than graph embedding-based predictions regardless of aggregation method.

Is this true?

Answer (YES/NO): NO